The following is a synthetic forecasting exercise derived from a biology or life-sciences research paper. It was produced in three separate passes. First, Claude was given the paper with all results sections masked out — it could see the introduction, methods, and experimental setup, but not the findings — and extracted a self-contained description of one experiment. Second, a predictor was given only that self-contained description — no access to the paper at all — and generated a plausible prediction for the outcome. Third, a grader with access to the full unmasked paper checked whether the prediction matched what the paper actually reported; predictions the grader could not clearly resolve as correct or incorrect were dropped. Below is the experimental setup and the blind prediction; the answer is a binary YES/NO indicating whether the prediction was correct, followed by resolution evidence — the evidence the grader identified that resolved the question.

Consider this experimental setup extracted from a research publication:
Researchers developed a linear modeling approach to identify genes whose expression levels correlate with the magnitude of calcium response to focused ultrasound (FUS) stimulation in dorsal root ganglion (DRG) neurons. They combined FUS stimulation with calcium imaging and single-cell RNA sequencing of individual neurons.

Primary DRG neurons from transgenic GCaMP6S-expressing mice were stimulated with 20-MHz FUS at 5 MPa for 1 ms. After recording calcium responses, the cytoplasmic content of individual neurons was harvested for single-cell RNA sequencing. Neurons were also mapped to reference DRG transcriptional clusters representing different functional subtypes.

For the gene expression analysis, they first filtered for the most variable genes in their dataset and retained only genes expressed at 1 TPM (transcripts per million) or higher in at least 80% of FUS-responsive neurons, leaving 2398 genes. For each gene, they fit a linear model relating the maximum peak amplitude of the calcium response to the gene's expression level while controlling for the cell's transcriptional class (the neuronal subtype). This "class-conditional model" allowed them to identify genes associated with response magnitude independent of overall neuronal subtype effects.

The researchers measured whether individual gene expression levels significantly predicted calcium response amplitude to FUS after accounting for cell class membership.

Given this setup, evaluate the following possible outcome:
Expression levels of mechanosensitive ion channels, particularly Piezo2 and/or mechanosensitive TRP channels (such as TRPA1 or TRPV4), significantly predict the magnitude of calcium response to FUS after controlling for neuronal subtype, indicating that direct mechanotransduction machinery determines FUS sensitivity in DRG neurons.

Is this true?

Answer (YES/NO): NO